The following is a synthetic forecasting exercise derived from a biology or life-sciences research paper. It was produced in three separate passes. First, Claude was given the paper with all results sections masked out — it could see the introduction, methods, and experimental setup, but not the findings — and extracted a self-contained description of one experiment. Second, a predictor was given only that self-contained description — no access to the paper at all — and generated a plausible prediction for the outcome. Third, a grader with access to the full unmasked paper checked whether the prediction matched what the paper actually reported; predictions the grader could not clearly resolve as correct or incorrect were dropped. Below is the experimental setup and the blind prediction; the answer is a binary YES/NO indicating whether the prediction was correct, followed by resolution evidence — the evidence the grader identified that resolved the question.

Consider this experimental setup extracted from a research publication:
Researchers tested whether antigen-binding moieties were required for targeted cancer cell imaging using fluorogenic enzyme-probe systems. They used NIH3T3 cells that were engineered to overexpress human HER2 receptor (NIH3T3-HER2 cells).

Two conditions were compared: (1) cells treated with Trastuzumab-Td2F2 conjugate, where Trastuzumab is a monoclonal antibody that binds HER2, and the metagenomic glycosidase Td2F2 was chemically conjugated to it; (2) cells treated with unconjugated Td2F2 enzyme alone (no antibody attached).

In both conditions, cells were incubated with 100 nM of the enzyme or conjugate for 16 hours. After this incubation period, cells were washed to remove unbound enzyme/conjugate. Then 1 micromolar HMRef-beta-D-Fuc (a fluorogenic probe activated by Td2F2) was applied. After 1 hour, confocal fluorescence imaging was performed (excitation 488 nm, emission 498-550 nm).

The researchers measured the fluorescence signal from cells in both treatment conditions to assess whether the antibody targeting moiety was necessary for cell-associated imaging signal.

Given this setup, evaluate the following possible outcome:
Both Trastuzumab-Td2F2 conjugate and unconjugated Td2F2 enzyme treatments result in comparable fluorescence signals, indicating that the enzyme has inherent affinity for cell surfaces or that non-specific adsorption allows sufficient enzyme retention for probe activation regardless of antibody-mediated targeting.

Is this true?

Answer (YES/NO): NO